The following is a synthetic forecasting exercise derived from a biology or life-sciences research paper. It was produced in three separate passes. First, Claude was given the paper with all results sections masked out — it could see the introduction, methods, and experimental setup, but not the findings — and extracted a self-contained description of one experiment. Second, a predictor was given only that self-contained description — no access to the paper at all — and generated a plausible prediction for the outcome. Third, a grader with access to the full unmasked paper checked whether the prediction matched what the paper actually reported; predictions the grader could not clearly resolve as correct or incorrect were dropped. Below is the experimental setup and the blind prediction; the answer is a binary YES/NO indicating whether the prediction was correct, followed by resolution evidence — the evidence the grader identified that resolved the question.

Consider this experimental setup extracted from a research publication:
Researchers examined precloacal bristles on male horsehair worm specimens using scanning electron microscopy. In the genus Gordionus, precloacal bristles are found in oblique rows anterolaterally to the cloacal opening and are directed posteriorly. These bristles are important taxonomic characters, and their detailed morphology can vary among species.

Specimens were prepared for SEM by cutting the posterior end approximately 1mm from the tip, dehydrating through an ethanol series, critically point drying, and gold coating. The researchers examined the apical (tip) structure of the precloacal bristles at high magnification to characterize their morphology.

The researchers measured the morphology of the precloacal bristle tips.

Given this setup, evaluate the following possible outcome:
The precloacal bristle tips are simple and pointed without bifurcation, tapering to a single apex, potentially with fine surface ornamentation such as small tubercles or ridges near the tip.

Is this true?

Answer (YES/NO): NO